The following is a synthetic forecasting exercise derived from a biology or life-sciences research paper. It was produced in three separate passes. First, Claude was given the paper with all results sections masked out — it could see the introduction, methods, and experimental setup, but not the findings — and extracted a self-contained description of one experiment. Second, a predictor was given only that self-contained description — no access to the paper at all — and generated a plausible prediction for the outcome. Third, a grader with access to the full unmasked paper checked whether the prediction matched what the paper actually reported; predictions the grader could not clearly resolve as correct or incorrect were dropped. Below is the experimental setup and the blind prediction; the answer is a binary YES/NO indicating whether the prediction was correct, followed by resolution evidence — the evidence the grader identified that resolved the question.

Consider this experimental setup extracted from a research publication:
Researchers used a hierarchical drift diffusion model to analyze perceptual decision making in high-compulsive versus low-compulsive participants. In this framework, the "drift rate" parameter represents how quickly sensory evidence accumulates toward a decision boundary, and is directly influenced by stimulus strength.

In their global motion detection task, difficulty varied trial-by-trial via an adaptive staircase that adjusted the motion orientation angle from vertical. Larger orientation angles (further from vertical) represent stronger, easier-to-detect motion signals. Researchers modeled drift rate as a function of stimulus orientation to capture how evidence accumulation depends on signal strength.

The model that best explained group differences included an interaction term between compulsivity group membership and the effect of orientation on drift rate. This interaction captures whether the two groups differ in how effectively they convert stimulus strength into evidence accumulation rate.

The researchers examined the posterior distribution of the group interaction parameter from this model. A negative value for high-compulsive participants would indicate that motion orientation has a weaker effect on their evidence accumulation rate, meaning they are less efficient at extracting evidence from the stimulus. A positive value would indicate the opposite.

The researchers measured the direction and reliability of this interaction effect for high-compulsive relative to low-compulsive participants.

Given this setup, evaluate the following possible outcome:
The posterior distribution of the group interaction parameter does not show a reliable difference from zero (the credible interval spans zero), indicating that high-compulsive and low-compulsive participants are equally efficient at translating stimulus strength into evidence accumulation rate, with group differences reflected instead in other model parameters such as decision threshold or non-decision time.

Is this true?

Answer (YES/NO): NO